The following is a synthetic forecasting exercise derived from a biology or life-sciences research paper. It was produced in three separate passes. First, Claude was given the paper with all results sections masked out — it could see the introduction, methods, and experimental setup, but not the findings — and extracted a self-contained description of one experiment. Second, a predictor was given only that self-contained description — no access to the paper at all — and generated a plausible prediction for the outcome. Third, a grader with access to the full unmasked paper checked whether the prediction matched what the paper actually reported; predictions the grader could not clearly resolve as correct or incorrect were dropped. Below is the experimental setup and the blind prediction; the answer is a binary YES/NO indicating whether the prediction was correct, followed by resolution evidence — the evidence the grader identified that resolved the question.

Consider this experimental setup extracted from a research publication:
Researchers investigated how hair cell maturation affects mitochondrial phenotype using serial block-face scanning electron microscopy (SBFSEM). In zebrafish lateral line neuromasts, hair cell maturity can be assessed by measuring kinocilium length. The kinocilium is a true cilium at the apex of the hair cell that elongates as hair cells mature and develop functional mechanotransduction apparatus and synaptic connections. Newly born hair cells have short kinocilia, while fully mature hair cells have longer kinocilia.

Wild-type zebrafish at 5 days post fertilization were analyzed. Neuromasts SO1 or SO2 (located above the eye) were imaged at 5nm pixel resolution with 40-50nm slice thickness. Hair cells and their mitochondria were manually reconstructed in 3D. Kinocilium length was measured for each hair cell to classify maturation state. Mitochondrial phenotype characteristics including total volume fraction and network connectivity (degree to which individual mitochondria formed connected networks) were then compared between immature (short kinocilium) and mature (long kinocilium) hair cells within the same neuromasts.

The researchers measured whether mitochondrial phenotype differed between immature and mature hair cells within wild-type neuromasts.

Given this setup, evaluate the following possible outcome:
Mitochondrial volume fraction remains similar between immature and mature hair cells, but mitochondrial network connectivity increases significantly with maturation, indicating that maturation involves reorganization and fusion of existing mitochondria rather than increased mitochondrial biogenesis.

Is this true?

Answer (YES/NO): NO